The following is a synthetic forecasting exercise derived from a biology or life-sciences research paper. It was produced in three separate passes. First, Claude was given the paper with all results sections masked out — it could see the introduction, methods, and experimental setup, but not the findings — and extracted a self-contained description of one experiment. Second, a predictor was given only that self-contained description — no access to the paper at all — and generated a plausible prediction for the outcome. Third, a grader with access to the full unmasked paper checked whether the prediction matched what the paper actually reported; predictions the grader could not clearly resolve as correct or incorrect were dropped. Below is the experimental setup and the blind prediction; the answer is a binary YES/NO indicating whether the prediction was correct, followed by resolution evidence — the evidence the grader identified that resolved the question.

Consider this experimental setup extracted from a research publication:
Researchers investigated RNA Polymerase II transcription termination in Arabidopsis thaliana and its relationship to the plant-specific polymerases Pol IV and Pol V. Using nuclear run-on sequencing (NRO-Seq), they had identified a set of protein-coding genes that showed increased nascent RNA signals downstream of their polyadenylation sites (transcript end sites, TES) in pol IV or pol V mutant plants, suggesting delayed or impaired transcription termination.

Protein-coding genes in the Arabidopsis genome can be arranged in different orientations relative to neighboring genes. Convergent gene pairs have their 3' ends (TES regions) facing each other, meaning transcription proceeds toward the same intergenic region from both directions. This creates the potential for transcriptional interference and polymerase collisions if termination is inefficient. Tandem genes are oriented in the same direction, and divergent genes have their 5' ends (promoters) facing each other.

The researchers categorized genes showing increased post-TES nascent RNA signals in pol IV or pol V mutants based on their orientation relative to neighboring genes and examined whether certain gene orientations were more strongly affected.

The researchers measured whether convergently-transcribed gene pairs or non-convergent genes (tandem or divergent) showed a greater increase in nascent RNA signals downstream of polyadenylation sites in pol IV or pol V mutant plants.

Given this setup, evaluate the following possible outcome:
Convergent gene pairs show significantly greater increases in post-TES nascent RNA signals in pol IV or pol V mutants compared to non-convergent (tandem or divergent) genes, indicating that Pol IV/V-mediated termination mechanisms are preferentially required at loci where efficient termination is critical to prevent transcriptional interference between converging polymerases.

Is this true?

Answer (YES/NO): YES